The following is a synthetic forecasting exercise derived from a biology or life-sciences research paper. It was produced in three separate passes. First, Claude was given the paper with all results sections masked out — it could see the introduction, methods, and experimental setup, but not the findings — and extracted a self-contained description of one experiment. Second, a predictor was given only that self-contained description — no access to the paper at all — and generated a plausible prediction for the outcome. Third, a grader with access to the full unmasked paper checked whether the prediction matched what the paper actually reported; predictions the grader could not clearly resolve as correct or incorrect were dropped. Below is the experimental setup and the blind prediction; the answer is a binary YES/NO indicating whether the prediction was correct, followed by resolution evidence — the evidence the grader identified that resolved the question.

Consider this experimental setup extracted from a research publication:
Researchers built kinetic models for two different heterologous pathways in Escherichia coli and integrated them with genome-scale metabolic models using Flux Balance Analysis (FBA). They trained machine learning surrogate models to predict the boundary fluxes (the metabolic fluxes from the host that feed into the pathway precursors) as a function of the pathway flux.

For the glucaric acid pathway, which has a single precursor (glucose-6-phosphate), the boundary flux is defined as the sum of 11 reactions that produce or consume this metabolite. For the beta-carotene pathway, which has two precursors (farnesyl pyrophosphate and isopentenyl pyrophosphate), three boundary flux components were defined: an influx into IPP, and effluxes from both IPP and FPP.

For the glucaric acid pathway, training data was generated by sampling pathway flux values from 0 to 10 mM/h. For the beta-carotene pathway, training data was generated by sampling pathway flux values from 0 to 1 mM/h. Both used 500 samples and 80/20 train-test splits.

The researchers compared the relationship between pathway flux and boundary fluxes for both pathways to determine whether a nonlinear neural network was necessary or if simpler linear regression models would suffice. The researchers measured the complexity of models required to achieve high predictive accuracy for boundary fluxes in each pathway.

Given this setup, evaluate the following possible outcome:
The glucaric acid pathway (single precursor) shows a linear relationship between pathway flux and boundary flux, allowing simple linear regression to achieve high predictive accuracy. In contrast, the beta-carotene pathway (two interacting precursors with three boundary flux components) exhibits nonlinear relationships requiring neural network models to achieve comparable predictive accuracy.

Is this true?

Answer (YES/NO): NO